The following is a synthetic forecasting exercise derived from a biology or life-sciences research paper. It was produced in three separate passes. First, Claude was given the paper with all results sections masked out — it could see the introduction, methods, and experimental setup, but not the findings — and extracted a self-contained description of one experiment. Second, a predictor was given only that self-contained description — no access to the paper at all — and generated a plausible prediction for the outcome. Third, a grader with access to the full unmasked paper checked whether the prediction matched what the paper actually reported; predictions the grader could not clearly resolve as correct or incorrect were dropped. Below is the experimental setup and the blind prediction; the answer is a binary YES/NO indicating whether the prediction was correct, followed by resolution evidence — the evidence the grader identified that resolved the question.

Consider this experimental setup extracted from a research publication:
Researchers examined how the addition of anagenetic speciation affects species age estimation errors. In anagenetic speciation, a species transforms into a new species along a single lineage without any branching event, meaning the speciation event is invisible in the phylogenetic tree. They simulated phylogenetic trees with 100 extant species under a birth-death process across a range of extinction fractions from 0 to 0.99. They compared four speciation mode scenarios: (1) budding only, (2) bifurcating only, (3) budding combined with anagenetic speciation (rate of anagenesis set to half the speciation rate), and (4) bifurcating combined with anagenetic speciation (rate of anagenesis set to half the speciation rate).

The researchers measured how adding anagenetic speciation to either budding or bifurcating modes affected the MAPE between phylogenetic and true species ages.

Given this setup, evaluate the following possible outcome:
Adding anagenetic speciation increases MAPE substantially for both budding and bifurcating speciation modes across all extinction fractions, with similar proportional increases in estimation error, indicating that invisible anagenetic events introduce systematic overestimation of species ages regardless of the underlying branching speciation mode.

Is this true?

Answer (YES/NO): NO